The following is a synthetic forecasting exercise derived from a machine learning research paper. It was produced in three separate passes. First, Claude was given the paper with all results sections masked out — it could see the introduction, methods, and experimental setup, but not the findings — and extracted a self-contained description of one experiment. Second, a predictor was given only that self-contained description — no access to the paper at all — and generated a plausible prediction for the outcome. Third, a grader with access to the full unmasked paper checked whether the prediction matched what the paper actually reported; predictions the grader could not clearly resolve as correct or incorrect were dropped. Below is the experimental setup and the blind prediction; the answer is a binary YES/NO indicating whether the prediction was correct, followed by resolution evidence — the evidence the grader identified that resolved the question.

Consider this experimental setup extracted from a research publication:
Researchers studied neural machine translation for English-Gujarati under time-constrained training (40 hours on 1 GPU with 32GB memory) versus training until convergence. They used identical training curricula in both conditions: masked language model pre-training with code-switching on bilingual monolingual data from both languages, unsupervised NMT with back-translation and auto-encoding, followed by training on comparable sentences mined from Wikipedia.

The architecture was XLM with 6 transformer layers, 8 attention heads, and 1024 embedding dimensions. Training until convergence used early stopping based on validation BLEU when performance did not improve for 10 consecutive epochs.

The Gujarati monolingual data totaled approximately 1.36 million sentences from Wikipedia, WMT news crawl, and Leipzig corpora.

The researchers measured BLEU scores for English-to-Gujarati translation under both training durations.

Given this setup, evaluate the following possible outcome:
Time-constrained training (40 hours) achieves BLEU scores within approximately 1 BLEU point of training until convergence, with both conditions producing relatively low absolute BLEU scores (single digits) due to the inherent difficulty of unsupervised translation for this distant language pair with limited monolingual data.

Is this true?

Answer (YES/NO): NO